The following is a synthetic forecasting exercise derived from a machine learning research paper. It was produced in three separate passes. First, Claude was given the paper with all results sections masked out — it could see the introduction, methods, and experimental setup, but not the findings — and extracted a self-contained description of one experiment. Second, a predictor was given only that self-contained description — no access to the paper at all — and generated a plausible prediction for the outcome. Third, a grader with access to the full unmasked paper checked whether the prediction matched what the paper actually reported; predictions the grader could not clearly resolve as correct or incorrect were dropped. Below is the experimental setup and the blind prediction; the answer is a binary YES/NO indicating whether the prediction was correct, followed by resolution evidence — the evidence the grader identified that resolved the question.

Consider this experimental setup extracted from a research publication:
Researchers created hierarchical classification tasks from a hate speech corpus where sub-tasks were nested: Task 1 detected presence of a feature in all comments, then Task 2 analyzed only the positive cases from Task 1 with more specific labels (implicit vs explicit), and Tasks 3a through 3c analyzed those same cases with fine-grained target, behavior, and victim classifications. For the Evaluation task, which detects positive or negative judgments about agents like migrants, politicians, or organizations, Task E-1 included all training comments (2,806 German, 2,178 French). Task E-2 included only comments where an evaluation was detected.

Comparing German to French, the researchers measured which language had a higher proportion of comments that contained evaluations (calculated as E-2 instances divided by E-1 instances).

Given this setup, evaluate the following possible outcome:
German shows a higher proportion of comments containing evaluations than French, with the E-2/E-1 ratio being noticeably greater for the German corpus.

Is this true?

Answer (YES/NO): NO